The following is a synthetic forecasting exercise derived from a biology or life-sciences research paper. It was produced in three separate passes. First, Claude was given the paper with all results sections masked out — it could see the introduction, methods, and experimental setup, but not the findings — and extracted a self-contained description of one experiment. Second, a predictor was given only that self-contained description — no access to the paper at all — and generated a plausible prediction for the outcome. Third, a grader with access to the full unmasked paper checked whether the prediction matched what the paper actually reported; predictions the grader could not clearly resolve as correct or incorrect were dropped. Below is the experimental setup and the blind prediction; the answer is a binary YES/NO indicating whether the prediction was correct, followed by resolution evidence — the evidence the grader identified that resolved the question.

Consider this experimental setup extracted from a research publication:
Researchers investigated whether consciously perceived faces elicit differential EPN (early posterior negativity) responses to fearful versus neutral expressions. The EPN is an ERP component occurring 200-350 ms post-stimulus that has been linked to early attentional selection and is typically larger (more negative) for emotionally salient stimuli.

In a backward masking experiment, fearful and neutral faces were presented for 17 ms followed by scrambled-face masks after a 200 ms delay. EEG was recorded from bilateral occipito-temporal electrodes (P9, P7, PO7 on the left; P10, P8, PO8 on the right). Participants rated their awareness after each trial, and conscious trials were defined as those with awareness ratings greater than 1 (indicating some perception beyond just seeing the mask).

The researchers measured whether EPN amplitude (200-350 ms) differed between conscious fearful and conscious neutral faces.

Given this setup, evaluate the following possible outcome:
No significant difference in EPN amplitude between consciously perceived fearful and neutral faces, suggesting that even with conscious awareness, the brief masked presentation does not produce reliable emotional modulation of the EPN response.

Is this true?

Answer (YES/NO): YES